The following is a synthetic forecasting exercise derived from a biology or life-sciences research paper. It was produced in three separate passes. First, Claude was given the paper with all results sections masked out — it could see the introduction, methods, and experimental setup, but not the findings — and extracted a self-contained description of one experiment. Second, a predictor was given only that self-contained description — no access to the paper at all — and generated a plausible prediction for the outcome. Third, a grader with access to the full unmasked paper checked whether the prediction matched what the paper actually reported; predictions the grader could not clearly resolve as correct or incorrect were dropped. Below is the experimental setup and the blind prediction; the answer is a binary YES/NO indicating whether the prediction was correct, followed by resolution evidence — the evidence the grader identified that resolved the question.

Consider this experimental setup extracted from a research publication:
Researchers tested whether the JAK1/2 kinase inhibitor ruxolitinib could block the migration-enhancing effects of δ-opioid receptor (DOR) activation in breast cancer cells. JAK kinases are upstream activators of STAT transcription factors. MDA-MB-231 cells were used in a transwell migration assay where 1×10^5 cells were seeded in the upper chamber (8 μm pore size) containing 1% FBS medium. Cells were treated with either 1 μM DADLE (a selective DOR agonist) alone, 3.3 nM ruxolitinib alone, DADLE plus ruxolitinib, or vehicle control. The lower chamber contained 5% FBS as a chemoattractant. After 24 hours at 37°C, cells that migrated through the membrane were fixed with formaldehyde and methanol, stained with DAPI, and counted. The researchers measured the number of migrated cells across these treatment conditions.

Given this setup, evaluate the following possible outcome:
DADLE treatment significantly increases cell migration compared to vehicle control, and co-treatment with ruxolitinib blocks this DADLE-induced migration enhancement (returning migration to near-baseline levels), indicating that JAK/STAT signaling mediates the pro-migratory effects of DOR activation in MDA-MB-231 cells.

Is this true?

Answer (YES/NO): YES